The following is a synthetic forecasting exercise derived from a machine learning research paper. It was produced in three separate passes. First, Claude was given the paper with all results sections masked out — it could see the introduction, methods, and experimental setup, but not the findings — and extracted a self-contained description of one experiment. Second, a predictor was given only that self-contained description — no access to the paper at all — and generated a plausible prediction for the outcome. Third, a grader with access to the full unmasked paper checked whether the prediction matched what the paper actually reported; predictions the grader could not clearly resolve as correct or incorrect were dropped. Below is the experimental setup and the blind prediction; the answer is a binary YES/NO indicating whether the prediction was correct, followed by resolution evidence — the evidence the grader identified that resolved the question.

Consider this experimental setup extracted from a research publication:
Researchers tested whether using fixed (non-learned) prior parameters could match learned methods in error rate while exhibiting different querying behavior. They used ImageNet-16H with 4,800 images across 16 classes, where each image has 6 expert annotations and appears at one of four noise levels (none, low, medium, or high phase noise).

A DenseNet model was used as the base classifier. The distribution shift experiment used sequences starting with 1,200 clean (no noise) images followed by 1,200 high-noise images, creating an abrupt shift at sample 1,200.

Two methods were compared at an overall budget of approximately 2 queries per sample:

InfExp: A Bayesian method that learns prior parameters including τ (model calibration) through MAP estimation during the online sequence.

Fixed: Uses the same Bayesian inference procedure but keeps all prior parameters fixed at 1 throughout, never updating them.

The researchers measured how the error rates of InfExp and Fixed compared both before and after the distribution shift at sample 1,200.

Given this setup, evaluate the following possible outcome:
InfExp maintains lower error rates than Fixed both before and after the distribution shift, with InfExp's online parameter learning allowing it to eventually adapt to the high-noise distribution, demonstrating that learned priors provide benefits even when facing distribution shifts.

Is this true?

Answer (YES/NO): NO